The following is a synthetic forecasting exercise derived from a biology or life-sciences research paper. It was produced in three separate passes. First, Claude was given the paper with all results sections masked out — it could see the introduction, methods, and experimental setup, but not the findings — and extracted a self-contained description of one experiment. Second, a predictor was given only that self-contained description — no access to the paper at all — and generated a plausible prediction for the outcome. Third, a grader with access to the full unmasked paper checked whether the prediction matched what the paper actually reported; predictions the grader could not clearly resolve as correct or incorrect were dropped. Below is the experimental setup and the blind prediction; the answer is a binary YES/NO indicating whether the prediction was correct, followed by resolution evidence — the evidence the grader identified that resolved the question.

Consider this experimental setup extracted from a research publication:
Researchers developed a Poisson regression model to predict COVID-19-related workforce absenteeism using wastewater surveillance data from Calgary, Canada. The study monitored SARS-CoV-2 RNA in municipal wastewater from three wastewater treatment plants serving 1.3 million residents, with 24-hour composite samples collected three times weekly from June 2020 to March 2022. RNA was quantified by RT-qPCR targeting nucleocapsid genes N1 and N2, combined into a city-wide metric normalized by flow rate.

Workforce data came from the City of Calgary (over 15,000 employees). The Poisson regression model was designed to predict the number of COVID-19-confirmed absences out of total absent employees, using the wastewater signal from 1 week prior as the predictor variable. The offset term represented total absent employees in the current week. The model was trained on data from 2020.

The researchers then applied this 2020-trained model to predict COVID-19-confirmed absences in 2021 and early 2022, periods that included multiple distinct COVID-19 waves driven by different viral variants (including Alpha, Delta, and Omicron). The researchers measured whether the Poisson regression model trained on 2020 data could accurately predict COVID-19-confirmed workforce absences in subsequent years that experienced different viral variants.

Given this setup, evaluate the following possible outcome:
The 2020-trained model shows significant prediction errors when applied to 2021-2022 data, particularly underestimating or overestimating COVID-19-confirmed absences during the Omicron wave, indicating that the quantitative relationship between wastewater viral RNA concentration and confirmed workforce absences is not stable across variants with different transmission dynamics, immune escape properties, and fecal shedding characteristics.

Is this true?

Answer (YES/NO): NO